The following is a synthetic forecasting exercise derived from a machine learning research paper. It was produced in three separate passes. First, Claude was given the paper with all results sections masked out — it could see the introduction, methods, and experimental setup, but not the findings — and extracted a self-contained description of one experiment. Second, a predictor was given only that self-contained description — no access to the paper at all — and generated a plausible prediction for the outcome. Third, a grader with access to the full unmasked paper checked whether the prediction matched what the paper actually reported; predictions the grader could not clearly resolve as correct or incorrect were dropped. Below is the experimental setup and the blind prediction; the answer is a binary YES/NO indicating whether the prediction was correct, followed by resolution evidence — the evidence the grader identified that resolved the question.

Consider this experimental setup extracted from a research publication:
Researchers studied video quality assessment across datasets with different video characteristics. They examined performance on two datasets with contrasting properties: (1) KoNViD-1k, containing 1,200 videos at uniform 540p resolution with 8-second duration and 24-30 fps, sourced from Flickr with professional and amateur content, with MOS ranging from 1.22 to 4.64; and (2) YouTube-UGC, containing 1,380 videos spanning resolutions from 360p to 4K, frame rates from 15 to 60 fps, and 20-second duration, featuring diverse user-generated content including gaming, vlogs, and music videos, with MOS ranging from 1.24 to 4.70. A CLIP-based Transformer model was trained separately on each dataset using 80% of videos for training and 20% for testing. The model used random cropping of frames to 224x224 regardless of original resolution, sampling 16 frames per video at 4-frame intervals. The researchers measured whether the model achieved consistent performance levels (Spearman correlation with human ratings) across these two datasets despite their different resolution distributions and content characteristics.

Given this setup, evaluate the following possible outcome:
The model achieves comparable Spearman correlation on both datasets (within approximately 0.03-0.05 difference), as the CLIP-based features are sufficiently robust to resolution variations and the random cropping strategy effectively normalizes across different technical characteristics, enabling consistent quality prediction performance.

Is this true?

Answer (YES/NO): NO